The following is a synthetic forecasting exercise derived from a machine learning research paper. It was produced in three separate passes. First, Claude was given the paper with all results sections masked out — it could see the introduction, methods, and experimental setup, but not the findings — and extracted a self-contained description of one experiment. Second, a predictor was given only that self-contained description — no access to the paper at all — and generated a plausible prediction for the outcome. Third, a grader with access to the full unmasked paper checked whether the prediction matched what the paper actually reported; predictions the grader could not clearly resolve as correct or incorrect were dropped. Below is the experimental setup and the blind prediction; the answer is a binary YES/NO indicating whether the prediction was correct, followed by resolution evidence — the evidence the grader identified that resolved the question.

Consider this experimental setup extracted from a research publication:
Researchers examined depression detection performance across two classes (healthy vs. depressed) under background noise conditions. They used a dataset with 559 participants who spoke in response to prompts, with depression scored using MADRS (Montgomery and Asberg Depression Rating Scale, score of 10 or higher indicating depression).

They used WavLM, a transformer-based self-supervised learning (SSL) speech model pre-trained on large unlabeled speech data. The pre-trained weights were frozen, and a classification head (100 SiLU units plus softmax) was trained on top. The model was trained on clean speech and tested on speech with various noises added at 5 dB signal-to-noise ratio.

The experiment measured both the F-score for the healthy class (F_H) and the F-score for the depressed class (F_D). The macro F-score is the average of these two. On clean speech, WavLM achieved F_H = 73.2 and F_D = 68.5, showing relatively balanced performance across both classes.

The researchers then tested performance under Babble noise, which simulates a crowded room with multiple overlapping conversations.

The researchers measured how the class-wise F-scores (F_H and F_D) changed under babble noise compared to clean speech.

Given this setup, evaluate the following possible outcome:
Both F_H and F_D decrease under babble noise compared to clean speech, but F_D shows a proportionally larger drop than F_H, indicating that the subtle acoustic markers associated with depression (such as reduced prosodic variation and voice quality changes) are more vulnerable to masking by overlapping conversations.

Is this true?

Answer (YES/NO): YES